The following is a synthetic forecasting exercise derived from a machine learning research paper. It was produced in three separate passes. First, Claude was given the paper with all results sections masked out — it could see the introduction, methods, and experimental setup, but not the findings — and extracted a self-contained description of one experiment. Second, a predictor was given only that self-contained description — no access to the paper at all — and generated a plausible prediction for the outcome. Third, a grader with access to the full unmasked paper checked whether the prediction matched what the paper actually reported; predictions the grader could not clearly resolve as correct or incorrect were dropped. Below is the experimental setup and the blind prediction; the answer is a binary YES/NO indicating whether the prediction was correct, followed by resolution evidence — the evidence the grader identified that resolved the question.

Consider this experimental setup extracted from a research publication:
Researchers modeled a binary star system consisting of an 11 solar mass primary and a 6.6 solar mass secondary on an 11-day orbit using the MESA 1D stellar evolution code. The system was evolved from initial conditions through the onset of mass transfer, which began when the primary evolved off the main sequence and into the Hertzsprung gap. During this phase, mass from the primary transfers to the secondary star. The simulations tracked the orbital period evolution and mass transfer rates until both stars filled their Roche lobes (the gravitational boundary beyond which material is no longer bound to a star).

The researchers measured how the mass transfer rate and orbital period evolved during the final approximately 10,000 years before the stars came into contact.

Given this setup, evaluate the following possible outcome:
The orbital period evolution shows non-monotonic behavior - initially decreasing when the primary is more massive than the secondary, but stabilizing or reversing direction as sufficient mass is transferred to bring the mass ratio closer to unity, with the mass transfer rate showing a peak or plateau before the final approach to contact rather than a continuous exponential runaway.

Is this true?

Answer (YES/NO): NO